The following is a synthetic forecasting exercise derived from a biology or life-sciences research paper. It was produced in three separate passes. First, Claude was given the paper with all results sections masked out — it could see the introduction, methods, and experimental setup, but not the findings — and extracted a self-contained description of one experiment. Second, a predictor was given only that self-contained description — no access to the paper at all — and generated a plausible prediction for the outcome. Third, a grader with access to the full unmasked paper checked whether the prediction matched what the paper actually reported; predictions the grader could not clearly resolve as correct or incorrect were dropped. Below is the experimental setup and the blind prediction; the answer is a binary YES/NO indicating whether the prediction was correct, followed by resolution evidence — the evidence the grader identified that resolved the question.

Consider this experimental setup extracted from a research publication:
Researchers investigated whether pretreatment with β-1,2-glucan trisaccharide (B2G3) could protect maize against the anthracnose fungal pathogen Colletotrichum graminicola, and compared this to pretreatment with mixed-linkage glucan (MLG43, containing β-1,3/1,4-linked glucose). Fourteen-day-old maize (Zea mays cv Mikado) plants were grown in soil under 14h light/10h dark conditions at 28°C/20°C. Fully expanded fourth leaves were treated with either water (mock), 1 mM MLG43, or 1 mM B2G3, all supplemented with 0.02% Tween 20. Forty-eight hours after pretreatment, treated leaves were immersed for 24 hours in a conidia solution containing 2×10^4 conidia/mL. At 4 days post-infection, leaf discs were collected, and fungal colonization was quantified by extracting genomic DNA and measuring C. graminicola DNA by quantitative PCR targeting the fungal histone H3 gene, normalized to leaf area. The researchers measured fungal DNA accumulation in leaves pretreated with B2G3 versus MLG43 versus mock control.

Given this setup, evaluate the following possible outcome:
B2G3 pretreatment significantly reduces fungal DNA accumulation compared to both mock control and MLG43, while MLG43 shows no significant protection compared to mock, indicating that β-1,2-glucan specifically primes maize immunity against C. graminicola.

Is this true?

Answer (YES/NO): NO